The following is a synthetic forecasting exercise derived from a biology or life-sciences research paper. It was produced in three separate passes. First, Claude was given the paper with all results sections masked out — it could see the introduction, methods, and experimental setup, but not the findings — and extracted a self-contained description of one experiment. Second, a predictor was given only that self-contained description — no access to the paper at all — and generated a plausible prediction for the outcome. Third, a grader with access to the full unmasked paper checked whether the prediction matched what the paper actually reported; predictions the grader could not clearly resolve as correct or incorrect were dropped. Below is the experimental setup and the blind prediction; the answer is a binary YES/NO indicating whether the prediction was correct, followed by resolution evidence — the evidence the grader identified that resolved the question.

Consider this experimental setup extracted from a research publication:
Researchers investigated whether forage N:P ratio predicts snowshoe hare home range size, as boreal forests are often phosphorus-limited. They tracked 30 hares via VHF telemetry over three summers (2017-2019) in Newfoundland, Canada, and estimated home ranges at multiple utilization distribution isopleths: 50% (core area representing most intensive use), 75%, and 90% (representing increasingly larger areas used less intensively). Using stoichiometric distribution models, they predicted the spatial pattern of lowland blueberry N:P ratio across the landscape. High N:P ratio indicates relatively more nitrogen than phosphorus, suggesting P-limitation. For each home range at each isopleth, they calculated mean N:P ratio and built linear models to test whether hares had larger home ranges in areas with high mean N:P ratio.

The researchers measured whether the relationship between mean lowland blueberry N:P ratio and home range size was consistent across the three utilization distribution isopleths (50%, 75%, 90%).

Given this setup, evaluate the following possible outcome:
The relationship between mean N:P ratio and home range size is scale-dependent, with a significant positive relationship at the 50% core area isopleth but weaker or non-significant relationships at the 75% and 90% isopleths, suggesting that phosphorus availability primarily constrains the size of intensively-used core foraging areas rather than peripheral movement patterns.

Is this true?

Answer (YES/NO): NO